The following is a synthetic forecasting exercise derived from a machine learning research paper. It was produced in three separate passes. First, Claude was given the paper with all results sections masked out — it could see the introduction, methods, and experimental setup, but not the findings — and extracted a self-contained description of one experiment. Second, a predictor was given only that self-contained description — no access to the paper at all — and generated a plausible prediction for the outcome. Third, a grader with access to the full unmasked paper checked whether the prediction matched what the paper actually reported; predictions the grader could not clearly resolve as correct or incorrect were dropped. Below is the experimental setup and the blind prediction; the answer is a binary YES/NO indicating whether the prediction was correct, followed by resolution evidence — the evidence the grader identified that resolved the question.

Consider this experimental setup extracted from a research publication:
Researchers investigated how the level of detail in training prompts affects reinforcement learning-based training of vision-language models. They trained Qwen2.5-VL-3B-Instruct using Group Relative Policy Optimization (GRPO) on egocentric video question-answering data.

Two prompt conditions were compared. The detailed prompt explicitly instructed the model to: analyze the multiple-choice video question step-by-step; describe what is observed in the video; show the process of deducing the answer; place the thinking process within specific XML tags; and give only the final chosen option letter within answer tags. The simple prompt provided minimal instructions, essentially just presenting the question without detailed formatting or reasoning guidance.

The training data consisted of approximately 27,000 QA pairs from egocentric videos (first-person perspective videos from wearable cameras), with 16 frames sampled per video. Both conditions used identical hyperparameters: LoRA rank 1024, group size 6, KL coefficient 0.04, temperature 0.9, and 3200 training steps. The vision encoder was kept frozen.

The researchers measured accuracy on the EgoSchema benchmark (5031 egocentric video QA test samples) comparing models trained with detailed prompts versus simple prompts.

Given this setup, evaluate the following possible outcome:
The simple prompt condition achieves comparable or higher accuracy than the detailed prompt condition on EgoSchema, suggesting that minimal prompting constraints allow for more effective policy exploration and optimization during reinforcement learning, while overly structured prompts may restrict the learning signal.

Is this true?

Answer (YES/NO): NO